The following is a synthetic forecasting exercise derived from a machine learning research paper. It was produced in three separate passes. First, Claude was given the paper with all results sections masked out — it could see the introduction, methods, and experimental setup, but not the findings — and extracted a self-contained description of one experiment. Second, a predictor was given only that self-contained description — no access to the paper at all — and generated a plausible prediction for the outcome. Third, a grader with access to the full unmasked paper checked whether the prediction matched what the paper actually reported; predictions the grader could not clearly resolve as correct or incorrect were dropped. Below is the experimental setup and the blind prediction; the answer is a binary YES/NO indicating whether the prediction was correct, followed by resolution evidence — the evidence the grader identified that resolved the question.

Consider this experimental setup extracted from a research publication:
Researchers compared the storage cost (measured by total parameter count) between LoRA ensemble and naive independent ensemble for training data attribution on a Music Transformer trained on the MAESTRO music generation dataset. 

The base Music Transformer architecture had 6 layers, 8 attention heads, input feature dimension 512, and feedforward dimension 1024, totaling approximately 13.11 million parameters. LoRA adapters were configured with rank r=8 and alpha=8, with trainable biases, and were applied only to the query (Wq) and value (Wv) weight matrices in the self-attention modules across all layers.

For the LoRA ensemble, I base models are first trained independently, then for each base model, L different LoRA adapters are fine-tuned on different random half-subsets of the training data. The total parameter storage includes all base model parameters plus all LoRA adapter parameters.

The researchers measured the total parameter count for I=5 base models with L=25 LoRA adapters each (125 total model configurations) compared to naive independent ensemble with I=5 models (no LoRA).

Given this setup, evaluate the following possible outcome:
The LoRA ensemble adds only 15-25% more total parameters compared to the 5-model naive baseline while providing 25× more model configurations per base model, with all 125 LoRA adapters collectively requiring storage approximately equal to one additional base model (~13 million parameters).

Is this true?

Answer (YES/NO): YES